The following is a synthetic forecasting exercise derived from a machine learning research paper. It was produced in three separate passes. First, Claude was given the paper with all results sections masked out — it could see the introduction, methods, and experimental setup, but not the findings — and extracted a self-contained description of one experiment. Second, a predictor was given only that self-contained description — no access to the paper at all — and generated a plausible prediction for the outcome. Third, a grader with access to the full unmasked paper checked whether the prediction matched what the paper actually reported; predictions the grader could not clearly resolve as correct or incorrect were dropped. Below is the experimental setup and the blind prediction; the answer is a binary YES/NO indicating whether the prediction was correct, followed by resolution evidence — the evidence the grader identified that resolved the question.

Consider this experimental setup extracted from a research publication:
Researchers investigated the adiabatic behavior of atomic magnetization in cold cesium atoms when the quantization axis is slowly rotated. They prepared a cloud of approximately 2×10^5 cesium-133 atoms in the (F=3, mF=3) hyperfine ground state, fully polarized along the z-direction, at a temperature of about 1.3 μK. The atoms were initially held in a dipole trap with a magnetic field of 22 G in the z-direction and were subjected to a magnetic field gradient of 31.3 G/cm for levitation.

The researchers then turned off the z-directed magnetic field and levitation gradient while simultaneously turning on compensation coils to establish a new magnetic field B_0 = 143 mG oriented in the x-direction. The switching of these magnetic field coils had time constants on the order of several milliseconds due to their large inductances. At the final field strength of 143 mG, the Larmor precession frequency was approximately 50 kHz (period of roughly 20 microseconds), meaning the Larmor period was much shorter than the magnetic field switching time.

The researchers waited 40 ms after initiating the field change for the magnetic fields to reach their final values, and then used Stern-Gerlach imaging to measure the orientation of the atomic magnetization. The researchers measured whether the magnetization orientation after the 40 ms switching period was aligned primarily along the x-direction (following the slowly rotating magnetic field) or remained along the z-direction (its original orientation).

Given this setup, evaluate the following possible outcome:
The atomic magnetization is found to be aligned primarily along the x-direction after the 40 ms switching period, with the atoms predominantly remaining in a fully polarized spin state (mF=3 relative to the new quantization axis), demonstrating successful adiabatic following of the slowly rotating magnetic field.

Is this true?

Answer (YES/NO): YES